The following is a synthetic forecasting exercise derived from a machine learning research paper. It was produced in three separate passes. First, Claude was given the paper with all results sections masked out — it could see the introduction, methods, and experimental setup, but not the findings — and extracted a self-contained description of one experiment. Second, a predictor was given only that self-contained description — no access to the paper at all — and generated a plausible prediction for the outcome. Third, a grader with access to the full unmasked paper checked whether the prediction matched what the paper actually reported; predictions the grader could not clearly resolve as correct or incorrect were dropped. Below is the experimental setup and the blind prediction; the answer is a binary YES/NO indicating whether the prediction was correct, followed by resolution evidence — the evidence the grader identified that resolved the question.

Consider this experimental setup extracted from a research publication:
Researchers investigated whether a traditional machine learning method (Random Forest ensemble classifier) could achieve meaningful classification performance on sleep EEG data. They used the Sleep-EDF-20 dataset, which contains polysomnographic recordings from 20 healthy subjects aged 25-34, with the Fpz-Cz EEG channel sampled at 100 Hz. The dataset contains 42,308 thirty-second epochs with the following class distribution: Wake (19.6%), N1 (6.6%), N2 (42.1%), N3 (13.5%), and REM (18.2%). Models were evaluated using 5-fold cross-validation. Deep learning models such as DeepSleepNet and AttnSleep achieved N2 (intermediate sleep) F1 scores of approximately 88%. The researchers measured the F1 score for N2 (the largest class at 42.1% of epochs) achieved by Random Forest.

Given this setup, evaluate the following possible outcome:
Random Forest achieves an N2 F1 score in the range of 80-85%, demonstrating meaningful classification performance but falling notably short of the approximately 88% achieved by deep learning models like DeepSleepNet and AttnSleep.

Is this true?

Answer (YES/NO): NO